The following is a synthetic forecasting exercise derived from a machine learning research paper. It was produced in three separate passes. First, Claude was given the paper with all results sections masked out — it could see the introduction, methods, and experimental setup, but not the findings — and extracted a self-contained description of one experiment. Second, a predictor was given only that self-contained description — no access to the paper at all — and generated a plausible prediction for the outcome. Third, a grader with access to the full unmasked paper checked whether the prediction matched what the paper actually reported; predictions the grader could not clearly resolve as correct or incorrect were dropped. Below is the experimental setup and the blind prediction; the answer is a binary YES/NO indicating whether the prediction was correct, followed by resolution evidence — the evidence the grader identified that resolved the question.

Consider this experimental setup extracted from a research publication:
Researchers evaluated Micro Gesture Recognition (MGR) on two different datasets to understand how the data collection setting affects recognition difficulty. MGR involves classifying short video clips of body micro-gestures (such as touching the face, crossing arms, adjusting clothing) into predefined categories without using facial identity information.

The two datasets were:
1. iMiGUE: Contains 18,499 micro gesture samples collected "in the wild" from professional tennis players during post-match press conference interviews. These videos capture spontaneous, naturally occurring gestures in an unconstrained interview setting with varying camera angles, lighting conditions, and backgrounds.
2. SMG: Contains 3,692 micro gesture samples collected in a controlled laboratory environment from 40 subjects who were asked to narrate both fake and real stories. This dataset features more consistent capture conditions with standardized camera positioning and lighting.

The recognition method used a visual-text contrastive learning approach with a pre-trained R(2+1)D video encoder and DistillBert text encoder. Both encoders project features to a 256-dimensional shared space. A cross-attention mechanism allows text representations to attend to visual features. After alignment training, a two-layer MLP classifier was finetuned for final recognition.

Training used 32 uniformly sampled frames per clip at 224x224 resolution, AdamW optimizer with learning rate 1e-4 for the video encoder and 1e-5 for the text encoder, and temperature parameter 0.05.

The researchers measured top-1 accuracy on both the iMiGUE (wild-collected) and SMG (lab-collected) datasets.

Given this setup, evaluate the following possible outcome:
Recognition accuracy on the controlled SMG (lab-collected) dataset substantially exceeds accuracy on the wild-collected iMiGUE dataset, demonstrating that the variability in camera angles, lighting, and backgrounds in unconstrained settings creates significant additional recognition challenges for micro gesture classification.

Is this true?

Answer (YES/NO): NO